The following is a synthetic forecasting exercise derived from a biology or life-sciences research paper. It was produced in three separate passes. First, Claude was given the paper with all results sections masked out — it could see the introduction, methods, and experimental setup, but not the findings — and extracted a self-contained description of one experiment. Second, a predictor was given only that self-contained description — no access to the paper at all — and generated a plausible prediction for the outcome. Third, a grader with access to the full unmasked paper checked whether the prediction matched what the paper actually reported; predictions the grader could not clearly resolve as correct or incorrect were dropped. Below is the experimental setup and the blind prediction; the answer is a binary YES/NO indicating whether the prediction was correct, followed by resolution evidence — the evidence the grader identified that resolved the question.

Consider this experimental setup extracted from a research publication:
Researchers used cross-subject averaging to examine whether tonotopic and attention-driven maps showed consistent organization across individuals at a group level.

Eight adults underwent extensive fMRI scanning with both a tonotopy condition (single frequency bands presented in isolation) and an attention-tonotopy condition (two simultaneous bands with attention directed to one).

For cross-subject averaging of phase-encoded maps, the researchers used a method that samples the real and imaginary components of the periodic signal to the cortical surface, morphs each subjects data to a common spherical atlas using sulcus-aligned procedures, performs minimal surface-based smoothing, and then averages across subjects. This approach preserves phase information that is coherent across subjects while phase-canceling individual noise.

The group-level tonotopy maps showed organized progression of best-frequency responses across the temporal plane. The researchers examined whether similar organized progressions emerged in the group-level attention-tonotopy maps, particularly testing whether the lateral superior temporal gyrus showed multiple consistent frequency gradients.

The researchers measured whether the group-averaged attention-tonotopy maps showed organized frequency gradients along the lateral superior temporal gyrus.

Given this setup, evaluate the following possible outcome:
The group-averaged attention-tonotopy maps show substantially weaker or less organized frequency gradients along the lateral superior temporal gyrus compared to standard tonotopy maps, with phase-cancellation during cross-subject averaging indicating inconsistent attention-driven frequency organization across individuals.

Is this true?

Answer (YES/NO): NO